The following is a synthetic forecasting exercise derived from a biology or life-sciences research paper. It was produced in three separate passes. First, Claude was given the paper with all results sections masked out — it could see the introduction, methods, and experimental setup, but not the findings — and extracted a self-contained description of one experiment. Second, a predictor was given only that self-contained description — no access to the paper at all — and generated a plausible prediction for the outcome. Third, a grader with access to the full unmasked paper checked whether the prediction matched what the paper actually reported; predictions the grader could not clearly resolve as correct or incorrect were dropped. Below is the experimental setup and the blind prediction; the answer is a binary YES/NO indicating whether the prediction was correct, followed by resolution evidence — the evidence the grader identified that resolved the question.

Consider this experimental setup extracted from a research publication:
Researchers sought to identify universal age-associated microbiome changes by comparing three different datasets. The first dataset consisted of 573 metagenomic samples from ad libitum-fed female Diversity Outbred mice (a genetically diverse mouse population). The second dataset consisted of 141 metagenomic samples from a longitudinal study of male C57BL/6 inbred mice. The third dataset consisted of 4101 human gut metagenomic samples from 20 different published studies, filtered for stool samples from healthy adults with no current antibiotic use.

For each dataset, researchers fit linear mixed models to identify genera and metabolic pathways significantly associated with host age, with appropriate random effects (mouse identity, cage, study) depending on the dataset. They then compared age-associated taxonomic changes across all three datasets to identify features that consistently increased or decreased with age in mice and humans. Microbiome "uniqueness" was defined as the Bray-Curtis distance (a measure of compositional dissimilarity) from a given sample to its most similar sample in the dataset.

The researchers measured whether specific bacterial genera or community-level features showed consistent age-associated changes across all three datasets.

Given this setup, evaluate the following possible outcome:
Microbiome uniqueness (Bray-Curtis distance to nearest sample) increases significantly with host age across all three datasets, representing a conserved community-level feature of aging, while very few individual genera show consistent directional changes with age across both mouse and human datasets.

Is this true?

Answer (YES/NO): YES